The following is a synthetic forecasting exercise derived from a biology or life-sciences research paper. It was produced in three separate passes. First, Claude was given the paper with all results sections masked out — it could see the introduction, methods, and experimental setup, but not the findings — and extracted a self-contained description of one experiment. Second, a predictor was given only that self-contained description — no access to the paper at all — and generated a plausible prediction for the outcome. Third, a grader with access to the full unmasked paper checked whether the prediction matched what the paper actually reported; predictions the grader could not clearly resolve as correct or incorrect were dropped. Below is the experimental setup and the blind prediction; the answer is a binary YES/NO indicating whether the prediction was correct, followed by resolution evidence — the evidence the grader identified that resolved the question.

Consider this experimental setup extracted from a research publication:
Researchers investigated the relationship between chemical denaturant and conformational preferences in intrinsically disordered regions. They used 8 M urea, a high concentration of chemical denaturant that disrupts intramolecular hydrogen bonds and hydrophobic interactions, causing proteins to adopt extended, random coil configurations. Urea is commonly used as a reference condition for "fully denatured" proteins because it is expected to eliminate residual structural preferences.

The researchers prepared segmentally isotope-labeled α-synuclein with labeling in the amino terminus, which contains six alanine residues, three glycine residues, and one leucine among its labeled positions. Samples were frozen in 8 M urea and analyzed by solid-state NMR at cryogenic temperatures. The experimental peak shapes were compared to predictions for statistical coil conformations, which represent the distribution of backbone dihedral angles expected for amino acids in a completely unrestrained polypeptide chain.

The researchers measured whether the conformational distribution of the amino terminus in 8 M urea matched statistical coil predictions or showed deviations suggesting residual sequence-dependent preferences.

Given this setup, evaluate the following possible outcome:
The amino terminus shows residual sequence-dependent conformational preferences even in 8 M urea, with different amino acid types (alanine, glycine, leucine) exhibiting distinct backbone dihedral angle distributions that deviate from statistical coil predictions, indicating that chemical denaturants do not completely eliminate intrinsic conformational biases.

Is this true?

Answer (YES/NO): NO